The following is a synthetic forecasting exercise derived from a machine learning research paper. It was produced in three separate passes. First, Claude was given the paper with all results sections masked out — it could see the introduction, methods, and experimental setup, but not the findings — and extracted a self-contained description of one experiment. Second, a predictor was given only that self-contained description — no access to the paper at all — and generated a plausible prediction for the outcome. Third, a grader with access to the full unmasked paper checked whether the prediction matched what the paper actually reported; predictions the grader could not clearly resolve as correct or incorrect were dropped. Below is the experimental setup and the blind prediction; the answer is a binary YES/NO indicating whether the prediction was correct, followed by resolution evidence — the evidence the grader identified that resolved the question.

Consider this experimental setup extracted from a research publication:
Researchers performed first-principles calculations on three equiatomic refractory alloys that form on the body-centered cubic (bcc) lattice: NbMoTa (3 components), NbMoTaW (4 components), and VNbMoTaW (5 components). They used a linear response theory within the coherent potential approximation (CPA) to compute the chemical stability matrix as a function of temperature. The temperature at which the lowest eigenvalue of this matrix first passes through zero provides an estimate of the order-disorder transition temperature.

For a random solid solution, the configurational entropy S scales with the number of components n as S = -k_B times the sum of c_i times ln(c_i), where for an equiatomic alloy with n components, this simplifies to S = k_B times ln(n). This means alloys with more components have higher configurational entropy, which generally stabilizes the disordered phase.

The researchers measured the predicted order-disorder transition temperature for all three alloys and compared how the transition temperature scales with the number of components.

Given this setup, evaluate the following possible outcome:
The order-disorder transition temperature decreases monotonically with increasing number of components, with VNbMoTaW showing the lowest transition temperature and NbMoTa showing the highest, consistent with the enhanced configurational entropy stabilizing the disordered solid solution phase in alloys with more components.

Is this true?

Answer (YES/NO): NO